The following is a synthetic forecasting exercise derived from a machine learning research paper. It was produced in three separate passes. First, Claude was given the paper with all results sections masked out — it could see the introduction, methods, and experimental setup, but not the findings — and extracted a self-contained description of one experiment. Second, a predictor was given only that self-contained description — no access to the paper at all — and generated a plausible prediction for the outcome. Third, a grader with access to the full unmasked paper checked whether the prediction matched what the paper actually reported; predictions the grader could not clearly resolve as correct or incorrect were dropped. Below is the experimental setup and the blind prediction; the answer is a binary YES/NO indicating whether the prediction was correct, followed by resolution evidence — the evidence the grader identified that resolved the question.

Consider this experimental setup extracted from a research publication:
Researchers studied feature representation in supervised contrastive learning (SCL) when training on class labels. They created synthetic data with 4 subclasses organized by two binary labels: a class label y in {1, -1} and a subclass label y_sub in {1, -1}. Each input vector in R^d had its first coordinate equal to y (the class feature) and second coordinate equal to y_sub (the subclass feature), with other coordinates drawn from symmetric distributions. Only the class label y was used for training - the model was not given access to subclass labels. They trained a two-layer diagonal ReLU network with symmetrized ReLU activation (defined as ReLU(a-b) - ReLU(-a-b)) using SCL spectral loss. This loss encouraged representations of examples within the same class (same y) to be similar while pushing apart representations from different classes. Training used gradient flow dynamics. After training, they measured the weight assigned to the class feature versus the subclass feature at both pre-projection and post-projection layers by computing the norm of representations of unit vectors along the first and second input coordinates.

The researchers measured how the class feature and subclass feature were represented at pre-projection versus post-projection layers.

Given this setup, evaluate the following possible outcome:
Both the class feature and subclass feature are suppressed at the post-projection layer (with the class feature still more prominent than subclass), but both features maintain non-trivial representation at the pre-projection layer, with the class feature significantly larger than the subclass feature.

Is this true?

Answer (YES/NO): NO